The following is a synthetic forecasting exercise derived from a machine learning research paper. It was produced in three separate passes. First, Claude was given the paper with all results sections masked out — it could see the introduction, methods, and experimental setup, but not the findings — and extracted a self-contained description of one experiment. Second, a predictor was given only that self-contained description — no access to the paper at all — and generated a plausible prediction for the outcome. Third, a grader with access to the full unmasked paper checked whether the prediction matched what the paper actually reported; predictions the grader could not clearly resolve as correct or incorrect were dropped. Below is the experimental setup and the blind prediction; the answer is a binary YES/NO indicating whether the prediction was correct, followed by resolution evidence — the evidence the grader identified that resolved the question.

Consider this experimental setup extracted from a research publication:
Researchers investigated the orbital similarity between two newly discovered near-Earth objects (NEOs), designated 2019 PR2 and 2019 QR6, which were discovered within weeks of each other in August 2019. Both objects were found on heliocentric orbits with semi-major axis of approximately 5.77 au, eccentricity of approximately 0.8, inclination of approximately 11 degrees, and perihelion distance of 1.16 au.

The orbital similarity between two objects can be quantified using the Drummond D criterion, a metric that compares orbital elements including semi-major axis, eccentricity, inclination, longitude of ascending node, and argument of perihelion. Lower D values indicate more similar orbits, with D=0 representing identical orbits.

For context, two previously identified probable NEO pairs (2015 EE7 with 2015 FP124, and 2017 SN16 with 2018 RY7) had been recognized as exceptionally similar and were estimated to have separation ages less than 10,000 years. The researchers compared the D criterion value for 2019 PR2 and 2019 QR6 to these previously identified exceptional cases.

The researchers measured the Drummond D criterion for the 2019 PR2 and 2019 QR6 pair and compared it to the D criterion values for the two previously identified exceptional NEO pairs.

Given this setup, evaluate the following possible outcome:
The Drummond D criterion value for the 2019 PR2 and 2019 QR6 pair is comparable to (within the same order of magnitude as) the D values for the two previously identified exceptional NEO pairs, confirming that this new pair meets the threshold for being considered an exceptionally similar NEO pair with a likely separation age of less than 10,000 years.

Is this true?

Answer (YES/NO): NO